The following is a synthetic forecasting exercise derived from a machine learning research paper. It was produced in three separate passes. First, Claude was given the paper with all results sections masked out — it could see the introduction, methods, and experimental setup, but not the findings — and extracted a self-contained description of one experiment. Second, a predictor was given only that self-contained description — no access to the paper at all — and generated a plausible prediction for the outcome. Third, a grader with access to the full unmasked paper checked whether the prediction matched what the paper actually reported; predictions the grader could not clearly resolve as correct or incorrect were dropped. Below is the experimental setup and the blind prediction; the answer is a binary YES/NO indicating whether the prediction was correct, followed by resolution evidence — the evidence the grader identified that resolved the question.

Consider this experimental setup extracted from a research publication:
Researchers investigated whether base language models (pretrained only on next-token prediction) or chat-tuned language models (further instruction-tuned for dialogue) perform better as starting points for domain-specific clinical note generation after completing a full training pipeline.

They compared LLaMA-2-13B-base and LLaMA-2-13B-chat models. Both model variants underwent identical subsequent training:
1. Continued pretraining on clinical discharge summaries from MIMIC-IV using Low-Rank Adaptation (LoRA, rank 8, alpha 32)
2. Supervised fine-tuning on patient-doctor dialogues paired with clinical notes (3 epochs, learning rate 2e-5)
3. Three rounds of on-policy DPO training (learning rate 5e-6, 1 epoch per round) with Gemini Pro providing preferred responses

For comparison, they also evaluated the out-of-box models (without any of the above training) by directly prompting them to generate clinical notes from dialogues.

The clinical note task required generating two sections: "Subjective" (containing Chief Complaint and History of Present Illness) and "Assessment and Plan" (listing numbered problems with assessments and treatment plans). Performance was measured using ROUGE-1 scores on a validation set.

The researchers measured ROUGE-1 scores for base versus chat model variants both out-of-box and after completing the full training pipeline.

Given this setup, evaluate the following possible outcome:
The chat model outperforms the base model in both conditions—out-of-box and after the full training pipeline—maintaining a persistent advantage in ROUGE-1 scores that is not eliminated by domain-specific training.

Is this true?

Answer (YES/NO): NO